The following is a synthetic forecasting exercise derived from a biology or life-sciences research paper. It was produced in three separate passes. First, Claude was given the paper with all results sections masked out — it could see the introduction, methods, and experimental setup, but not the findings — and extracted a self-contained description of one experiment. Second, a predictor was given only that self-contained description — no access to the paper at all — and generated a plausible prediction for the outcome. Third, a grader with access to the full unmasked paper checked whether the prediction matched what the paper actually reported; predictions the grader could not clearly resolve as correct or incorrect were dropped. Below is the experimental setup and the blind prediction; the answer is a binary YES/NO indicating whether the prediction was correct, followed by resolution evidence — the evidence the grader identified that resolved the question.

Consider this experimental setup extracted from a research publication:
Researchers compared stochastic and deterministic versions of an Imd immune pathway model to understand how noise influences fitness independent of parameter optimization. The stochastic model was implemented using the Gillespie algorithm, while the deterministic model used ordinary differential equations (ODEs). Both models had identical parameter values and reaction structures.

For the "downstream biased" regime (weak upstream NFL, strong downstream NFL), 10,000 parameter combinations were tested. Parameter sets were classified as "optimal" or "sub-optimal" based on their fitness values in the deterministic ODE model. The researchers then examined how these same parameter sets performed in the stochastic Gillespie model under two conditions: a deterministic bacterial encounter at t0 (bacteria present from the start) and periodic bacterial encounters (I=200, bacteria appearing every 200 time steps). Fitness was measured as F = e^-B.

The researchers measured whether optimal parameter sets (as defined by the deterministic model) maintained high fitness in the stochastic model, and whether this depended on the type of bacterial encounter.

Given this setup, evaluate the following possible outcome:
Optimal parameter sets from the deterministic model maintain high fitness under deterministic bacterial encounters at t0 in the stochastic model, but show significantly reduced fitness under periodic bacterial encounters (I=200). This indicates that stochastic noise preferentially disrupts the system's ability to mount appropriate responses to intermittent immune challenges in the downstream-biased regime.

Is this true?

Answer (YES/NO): NO